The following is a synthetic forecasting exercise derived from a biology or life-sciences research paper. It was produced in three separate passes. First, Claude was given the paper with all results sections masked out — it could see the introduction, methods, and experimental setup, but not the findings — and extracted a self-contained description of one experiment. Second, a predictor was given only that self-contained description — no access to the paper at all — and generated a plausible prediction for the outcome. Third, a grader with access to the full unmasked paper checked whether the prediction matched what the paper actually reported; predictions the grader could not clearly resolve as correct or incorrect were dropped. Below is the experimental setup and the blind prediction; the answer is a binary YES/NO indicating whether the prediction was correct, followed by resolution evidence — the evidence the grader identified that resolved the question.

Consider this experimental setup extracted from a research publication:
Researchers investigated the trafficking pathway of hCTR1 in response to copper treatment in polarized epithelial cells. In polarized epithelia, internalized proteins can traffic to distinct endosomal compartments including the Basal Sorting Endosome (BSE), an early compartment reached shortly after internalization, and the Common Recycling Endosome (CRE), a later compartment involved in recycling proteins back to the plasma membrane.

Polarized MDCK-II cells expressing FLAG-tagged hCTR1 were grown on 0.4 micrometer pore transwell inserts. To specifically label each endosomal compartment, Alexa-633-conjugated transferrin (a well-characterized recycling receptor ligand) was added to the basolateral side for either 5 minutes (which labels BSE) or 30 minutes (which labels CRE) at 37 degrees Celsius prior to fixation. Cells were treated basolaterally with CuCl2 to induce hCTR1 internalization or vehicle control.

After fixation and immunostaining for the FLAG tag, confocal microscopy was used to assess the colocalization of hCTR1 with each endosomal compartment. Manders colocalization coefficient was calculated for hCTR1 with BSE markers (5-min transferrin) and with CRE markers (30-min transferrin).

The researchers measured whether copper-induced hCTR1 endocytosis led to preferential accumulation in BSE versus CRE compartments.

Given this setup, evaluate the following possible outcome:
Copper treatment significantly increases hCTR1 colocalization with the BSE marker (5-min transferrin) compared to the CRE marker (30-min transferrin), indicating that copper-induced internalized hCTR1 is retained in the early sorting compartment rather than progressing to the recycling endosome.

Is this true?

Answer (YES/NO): NO